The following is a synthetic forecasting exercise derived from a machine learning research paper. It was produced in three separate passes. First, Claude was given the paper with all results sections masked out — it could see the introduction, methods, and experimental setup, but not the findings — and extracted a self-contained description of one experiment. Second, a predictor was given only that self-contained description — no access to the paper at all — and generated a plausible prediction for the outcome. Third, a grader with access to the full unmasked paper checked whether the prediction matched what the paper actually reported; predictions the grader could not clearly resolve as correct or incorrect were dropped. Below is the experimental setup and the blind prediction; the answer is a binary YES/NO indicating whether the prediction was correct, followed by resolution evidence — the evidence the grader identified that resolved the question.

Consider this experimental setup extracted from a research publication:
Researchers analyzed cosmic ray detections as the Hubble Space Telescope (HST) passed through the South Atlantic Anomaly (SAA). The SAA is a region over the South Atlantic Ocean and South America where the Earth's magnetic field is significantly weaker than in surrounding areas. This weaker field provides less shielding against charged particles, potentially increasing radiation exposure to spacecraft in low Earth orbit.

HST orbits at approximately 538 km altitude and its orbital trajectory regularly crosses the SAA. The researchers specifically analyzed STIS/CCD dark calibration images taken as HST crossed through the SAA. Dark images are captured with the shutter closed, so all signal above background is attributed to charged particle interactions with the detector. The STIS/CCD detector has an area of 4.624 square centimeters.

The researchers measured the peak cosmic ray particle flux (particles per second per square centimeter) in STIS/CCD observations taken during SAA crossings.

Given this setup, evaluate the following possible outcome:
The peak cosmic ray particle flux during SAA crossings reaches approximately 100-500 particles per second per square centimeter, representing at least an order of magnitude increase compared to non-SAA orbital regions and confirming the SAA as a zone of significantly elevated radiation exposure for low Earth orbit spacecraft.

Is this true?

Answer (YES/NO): NO